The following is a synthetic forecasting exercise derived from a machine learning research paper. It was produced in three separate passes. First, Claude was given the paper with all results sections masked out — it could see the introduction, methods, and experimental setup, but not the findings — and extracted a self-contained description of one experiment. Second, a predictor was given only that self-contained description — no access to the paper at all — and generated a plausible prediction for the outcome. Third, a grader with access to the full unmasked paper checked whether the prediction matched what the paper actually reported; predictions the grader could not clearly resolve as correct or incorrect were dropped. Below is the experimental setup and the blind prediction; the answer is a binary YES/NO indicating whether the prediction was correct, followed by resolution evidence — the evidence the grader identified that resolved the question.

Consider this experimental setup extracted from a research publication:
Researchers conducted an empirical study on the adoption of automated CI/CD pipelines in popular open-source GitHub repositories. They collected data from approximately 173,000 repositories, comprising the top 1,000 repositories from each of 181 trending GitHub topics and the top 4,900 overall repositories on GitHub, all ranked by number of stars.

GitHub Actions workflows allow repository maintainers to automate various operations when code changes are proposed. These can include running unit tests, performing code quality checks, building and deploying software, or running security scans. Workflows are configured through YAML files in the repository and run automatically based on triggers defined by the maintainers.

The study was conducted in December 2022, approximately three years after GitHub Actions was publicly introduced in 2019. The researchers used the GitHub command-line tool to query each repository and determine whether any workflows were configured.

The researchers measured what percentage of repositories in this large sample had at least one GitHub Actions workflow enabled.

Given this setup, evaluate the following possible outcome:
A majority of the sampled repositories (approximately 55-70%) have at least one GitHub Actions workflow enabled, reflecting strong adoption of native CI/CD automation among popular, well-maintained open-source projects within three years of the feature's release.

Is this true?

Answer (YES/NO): NO